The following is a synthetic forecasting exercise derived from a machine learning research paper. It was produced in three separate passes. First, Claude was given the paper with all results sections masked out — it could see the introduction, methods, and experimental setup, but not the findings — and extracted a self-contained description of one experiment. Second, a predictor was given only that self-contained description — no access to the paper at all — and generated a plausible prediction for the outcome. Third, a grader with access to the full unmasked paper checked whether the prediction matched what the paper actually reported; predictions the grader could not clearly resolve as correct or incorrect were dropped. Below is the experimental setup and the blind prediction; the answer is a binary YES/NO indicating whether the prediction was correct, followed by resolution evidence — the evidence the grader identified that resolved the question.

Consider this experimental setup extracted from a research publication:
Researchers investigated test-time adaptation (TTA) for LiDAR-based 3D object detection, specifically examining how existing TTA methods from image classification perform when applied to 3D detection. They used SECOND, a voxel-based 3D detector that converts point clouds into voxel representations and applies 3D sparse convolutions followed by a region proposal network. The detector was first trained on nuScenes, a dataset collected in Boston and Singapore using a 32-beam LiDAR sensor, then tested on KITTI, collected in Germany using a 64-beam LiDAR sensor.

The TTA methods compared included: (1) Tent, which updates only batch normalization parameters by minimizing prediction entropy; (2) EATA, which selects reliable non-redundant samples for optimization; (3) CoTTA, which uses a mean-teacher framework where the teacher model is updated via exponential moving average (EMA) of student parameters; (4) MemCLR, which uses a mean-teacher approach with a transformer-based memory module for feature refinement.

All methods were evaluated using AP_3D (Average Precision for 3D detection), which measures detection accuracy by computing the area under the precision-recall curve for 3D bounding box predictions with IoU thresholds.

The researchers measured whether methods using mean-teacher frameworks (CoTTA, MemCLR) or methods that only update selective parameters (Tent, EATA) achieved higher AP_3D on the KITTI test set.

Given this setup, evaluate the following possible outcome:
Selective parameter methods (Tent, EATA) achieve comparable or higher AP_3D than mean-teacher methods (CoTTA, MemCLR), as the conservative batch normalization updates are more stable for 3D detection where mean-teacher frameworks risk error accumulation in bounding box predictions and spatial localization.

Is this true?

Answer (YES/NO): NO